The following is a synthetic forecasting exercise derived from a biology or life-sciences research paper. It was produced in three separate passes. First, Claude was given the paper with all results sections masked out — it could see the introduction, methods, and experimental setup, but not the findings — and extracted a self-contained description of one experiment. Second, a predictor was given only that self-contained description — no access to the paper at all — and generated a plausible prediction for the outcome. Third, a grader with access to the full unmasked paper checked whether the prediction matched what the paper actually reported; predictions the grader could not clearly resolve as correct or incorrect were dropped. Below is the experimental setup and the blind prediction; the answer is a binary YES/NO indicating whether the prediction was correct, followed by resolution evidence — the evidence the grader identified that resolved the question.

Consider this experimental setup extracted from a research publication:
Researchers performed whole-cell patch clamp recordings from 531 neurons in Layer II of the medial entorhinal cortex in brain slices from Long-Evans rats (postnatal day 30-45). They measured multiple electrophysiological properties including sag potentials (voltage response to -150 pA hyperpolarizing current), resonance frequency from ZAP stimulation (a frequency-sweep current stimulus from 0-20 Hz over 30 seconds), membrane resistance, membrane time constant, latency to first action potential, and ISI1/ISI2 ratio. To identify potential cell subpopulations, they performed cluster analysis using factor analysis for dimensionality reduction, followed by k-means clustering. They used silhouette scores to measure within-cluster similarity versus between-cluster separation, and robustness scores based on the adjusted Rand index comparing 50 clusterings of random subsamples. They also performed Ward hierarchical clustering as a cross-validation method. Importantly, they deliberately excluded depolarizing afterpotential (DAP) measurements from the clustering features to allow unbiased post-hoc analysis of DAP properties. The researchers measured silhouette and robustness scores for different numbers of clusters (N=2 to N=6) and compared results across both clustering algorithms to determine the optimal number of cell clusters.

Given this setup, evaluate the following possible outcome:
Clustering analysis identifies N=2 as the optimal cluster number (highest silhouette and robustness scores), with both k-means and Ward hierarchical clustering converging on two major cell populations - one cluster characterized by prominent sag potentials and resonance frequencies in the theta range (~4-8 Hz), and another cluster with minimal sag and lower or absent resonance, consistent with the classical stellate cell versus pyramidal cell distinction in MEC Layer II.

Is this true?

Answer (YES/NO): NO